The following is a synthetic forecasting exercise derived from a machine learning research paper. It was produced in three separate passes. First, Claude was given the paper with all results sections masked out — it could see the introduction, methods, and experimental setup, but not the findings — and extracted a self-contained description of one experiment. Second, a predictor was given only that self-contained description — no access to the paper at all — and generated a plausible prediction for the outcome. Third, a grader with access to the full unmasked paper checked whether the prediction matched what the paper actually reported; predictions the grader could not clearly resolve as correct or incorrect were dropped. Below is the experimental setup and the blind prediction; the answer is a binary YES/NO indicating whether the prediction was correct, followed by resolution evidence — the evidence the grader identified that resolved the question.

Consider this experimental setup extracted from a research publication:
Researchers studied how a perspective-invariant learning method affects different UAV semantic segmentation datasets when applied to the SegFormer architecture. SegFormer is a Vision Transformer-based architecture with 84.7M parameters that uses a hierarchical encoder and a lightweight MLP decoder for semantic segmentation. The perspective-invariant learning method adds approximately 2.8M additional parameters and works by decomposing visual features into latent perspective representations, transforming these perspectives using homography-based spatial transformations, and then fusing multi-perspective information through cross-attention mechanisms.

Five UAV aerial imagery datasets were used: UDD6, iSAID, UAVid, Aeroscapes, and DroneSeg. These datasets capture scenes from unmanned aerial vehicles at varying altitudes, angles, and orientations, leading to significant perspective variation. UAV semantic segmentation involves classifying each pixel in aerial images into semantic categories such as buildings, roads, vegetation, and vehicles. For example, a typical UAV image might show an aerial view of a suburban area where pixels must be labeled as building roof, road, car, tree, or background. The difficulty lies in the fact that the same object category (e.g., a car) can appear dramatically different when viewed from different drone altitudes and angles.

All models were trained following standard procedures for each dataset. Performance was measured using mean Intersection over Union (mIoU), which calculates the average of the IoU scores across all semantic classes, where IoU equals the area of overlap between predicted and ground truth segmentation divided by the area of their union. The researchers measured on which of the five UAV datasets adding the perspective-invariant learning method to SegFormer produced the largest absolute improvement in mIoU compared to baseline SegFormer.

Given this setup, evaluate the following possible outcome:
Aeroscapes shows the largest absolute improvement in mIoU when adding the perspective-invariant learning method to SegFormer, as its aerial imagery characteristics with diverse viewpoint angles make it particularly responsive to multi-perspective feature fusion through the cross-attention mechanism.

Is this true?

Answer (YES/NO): NO